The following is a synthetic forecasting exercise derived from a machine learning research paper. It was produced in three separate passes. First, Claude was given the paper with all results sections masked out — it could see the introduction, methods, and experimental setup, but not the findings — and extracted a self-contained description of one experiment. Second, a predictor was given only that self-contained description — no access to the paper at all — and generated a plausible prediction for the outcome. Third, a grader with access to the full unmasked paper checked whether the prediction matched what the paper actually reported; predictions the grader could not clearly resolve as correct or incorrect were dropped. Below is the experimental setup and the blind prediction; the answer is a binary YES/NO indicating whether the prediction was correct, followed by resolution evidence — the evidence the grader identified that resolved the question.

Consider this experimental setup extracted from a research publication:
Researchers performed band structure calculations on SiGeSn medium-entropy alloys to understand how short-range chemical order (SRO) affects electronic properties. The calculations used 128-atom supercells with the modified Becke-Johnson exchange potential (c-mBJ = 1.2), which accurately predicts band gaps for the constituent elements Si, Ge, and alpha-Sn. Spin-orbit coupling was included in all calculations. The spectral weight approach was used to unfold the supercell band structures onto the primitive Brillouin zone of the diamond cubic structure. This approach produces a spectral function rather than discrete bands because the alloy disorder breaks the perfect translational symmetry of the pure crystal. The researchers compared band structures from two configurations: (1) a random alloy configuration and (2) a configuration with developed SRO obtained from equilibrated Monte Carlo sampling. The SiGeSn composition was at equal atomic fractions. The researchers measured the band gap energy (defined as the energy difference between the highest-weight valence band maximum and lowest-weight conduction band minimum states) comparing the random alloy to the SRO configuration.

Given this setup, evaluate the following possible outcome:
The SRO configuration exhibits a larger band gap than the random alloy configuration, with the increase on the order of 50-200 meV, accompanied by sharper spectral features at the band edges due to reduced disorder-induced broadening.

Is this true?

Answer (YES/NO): NO